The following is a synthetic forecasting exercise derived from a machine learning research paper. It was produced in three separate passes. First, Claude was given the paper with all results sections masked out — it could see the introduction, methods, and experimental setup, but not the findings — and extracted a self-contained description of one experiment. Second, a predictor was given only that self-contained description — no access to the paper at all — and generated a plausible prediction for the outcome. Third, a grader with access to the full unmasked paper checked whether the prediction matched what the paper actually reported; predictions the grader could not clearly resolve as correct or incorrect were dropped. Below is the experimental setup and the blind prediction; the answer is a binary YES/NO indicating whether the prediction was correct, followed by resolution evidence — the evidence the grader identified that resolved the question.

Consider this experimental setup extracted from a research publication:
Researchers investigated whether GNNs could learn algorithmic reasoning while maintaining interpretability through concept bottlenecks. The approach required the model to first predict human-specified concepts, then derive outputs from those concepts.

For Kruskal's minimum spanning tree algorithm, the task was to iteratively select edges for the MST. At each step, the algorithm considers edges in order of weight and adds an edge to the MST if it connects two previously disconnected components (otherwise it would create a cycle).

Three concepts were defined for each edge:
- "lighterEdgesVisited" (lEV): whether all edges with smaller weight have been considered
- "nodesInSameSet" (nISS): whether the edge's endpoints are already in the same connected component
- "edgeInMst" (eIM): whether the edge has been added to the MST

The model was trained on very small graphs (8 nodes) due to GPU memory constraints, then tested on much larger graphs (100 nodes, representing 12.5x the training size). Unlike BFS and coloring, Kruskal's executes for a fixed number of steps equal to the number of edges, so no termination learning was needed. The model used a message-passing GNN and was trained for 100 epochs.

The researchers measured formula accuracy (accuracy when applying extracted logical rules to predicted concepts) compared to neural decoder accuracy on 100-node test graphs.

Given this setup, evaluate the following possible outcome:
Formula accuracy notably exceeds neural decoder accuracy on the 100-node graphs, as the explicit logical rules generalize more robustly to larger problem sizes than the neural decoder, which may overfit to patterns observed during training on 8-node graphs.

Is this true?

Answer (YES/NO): NO